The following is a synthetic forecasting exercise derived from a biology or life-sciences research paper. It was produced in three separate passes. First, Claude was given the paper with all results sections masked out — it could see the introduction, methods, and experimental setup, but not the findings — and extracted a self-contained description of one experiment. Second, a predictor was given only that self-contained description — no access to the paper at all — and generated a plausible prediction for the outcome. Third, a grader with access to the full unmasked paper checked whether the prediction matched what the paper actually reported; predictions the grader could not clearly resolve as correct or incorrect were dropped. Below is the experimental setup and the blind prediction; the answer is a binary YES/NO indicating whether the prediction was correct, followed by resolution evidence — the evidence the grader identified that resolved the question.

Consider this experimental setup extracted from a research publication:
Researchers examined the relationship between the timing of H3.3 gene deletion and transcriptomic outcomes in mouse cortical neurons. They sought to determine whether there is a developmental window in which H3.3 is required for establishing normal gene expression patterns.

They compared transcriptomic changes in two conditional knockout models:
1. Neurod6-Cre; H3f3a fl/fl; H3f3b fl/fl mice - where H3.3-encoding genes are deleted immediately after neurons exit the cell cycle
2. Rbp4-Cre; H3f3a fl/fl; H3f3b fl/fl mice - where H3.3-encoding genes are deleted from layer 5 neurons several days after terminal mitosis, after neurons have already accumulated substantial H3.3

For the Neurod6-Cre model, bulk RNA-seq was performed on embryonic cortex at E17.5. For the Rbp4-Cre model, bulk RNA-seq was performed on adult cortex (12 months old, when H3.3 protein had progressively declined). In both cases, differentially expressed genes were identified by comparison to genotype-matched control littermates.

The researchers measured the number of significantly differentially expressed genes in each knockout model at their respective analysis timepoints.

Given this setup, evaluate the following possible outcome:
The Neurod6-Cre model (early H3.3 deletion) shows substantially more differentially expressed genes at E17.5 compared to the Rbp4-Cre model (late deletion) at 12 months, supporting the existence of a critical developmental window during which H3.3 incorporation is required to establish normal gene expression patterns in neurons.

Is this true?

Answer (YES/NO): NO